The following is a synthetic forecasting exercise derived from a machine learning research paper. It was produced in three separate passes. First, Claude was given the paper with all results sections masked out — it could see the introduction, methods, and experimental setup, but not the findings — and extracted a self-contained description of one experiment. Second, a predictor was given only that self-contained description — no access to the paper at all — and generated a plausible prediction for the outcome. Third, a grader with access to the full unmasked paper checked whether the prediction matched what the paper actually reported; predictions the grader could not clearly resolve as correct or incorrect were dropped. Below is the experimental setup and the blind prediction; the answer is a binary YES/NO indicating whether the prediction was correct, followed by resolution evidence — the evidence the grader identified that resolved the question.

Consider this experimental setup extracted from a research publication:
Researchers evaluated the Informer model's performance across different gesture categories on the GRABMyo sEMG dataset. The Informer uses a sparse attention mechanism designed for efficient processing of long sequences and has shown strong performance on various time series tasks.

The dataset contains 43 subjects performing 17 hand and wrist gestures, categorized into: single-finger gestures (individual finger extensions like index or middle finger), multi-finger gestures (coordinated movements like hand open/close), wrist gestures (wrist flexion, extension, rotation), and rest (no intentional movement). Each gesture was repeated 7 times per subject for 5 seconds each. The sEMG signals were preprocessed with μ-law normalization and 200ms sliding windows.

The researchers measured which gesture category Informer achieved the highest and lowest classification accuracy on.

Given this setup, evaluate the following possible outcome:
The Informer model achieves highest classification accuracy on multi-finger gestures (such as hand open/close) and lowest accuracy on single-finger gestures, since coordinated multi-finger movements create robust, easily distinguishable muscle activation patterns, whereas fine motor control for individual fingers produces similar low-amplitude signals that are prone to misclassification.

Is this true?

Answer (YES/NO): NO